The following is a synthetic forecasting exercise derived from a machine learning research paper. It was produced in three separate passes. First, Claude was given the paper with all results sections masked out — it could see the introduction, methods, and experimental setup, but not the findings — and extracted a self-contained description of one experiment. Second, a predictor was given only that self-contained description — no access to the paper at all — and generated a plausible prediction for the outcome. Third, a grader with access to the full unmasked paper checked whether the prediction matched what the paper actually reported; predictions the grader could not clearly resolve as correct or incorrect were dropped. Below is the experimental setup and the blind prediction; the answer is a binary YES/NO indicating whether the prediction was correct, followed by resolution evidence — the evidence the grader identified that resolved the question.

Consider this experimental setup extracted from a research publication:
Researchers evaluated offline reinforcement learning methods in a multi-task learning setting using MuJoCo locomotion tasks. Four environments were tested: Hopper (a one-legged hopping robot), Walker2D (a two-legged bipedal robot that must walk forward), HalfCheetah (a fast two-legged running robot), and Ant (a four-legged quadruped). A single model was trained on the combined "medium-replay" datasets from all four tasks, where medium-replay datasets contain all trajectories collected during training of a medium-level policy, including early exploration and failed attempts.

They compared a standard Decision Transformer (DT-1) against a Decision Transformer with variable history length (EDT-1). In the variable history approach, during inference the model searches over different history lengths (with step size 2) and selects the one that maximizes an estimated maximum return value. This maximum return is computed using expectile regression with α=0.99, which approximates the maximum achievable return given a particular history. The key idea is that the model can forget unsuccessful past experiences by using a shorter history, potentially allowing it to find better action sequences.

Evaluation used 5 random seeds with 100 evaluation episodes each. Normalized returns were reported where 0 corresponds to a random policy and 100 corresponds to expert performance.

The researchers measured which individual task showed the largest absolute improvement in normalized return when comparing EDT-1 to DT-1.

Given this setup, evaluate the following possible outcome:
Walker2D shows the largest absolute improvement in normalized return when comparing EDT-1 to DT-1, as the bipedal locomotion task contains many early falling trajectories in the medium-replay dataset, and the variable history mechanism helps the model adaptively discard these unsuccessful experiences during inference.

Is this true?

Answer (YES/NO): YES